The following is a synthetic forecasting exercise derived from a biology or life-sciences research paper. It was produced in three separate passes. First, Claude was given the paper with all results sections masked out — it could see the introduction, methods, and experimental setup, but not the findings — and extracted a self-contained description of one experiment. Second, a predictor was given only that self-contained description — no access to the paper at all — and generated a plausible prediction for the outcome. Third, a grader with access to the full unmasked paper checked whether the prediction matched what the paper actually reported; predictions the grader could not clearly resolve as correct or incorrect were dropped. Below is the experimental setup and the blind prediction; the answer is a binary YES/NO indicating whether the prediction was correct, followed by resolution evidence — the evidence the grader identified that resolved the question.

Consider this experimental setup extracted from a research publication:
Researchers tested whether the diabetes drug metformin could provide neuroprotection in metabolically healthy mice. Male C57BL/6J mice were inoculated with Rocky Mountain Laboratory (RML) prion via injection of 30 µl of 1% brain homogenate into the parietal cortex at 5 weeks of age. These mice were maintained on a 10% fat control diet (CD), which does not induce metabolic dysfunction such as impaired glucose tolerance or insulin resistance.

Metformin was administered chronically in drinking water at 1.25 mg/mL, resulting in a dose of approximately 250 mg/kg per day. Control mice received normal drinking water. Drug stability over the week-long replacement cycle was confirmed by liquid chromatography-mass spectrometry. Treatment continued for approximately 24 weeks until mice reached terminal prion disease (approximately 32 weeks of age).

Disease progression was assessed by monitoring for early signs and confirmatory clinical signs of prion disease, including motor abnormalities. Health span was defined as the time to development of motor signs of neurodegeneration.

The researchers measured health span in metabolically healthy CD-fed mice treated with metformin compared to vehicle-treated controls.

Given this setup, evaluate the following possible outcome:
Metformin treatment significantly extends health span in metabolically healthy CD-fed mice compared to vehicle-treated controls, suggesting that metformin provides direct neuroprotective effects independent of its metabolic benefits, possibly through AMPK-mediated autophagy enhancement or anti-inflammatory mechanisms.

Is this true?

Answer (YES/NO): YES